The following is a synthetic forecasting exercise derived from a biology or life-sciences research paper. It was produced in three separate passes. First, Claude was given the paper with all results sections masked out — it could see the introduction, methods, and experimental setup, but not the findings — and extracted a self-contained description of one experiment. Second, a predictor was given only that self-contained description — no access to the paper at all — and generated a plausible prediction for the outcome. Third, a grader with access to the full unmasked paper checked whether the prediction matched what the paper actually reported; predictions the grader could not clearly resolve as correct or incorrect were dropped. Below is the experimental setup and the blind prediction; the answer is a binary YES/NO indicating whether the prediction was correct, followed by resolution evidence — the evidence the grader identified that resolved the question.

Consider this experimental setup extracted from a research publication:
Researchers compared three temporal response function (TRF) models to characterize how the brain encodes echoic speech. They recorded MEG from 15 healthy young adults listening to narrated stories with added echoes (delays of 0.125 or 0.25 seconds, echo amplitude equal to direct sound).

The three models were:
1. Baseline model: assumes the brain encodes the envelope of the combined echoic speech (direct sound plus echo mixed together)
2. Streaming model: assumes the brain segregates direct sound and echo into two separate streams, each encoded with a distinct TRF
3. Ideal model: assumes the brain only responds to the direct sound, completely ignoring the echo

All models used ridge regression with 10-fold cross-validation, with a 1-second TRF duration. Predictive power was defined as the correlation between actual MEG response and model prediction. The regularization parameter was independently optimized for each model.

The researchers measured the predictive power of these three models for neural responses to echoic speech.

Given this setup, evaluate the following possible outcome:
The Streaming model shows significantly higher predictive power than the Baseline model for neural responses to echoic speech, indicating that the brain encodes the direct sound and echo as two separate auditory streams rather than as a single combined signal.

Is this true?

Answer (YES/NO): YES